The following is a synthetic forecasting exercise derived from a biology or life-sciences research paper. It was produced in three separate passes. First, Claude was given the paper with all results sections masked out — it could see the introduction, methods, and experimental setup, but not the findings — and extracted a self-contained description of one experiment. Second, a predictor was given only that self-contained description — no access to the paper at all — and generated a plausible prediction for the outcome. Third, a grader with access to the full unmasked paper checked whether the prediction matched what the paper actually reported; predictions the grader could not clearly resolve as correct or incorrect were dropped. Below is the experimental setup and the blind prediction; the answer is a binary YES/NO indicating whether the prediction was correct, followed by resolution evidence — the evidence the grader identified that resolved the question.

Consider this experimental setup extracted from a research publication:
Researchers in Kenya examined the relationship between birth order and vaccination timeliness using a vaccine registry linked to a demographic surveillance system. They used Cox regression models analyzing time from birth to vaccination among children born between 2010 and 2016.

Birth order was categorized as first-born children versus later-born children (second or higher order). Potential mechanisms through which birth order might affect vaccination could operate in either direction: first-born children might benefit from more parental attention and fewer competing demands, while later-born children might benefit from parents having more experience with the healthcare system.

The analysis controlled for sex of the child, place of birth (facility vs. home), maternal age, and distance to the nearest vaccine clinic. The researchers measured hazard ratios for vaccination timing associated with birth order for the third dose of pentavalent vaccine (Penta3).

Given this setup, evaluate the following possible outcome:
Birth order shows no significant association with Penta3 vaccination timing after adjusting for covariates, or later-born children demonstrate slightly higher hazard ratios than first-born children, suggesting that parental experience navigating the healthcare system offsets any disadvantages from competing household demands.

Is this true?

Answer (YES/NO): YES